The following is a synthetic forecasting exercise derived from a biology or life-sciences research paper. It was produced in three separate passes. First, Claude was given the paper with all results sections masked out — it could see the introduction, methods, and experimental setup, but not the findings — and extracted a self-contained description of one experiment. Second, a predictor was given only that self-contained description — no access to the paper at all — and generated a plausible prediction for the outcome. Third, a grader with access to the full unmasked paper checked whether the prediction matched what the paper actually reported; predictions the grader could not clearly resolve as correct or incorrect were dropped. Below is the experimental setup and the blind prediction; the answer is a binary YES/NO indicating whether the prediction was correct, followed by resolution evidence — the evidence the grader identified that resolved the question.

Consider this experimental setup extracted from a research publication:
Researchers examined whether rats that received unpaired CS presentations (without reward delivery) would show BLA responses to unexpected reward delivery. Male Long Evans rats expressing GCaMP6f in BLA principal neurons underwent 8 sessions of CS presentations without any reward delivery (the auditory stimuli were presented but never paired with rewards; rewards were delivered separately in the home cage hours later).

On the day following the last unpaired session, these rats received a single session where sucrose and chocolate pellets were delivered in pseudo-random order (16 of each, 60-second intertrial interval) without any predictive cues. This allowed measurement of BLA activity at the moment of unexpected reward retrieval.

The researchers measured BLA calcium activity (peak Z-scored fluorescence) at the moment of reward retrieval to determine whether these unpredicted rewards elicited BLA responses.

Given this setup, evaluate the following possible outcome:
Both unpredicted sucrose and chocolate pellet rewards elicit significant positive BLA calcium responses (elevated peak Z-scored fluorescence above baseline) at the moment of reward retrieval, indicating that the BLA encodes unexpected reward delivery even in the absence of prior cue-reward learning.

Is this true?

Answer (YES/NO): YES